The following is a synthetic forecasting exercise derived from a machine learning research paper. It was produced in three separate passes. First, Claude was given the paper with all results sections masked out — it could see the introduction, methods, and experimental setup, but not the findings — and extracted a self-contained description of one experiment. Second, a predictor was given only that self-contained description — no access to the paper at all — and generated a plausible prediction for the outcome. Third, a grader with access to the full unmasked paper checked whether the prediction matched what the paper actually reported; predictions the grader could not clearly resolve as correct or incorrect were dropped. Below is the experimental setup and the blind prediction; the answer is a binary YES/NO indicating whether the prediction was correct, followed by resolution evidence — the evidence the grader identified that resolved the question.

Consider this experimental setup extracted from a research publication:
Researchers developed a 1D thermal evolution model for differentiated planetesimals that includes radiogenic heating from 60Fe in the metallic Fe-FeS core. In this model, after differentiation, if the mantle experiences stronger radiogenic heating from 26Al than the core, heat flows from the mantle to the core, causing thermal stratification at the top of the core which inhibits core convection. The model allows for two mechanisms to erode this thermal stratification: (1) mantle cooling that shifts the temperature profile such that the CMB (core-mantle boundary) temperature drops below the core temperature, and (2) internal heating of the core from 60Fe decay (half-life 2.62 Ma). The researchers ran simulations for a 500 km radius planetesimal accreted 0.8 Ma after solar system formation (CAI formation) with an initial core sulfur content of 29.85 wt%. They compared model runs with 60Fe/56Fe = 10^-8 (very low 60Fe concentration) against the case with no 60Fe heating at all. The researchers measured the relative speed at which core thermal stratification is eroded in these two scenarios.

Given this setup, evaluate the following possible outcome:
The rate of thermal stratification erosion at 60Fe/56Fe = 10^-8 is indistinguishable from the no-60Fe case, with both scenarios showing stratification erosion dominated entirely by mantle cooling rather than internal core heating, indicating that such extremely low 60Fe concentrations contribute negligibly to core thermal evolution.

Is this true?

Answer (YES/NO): NO